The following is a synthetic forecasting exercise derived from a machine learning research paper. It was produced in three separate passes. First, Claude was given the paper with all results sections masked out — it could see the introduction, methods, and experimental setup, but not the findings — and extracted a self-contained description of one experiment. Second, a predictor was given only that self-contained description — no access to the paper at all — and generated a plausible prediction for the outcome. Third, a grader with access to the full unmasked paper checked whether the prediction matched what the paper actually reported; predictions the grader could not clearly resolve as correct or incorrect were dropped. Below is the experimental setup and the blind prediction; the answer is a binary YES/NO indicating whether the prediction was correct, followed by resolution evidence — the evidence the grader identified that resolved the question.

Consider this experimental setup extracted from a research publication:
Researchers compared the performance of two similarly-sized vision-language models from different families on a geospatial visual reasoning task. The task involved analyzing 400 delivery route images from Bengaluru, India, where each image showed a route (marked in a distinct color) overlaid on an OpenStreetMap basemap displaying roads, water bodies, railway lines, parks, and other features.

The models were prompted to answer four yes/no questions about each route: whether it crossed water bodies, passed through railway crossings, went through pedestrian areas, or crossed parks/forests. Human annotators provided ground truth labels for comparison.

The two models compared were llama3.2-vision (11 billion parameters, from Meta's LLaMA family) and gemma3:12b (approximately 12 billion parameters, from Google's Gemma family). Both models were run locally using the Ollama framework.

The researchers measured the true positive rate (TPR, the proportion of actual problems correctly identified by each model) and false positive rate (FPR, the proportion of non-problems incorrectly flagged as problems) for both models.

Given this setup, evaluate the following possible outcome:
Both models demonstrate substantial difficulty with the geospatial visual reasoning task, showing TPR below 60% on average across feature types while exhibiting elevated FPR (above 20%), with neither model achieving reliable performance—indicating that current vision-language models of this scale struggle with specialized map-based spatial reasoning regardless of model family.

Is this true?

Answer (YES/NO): NO